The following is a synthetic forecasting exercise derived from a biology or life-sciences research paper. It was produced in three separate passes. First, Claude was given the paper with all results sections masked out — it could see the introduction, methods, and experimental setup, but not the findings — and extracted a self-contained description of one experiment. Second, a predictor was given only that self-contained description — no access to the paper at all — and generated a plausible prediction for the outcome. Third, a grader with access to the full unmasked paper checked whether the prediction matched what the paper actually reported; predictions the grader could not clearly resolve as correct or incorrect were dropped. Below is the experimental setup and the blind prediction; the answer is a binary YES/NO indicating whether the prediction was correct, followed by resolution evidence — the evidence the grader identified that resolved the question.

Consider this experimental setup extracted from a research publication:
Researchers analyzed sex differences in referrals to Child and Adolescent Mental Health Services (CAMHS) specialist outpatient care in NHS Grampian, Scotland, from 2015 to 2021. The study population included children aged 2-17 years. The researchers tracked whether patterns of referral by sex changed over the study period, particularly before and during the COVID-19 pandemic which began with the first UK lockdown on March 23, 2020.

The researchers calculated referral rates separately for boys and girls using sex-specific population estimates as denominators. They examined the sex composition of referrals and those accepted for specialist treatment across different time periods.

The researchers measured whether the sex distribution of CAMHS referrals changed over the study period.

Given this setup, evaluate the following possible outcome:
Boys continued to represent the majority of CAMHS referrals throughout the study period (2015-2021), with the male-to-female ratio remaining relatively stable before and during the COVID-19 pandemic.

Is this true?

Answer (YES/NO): NO